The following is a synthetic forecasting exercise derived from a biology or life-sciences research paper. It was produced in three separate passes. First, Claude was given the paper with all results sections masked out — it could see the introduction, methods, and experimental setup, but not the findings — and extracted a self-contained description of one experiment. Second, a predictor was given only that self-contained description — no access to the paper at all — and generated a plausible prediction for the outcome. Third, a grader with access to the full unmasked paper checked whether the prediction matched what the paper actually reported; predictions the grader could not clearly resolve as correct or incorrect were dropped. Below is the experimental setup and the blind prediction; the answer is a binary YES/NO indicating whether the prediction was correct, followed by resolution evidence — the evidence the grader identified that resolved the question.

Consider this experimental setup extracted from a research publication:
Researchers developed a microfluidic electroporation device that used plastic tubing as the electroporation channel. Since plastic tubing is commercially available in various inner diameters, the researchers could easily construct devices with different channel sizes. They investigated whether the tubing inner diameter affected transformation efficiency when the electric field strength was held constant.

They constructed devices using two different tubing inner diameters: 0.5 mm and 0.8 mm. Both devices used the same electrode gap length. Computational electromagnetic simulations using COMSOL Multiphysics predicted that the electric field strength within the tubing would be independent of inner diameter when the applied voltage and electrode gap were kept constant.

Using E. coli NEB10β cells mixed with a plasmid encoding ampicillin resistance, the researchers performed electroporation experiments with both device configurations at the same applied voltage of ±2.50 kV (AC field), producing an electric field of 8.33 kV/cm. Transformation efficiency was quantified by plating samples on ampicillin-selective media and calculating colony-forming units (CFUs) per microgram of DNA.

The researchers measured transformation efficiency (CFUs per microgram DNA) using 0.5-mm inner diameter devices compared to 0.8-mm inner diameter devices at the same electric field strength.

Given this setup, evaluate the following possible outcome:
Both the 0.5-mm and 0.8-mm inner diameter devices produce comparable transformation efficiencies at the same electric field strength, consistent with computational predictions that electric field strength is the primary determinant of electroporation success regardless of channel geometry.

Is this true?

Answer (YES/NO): YES